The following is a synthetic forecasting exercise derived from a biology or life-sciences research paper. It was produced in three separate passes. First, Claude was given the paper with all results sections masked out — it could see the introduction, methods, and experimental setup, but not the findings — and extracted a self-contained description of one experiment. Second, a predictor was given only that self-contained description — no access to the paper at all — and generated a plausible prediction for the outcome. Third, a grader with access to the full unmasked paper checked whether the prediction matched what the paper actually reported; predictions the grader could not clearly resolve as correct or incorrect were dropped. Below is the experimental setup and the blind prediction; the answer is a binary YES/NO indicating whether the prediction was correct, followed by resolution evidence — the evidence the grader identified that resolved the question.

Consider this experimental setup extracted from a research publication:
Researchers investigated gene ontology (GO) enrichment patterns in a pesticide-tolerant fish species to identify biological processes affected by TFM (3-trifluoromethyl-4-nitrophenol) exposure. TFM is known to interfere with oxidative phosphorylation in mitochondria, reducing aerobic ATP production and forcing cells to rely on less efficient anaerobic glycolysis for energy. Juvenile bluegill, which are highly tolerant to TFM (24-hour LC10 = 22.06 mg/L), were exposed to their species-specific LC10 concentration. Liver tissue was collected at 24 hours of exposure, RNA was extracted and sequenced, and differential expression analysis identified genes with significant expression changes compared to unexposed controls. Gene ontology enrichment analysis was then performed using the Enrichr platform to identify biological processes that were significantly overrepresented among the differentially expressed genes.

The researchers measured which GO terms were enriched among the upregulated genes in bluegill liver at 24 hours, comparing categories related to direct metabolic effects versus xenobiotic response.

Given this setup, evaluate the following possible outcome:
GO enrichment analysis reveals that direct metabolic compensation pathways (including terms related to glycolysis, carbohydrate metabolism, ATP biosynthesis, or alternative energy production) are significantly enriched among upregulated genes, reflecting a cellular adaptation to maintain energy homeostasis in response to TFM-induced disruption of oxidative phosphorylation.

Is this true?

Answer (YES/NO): NO